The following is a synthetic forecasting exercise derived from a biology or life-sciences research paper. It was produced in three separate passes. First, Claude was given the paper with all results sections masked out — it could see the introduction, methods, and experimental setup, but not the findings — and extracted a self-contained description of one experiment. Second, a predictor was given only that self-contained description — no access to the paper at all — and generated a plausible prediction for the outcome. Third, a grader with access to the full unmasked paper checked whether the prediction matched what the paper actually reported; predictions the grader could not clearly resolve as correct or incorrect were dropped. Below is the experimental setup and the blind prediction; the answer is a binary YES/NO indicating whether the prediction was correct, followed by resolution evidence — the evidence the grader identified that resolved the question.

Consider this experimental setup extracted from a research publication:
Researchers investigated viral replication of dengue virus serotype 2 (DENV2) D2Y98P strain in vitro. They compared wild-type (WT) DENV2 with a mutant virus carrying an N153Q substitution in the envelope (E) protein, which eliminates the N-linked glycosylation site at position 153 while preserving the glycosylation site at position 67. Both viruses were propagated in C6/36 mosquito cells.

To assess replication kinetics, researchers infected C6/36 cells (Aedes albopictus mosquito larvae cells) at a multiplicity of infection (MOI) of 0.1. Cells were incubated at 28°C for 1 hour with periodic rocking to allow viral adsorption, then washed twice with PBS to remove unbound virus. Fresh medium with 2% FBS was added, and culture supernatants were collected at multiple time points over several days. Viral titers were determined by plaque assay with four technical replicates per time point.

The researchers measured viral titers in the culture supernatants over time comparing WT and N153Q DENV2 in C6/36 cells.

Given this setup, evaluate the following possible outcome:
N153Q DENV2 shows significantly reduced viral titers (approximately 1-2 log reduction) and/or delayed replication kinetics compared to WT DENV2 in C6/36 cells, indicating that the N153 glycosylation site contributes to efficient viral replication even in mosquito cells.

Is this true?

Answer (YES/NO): NO